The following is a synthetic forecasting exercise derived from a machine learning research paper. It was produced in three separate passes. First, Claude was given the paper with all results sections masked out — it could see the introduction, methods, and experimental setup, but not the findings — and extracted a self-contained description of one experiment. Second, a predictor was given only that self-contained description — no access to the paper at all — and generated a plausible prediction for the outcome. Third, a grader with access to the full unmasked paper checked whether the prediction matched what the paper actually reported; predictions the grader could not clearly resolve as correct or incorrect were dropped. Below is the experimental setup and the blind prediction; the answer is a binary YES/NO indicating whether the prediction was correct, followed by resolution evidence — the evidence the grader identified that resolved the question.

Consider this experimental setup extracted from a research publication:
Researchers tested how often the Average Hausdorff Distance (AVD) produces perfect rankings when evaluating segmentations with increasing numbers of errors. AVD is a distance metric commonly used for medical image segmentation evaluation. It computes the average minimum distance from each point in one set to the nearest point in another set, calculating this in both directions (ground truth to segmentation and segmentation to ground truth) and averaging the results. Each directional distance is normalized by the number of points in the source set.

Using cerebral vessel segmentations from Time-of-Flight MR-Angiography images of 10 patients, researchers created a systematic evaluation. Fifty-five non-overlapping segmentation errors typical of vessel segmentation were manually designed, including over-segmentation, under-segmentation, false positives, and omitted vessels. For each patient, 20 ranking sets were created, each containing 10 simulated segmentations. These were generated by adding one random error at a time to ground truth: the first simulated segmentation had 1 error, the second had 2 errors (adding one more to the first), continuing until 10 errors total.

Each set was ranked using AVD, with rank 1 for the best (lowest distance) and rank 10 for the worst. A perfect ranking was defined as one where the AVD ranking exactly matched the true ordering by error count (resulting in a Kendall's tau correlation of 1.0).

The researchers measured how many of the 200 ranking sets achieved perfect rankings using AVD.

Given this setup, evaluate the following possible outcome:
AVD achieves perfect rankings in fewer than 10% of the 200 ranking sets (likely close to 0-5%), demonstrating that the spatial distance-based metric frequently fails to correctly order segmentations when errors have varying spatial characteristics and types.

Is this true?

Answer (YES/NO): NO